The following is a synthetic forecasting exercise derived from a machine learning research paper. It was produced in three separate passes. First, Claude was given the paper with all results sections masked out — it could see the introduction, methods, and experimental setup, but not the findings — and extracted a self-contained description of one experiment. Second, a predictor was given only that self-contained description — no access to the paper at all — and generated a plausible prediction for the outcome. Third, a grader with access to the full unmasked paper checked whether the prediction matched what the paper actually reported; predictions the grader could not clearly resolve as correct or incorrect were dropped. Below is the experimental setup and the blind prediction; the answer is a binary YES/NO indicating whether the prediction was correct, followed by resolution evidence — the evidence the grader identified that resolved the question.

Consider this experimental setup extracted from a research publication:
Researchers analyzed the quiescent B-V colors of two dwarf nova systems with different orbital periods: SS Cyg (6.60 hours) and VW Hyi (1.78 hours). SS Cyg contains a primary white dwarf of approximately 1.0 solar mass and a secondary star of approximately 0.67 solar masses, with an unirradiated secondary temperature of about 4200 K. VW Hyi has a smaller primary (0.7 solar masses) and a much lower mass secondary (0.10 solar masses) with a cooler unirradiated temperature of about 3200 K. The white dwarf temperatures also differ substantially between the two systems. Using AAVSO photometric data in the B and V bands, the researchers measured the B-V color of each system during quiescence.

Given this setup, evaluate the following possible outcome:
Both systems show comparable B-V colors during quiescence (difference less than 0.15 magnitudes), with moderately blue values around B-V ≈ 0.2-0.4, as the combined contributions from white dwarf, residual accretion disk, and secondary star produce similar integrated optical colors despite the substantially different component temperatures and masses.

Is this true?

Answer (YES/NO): NO